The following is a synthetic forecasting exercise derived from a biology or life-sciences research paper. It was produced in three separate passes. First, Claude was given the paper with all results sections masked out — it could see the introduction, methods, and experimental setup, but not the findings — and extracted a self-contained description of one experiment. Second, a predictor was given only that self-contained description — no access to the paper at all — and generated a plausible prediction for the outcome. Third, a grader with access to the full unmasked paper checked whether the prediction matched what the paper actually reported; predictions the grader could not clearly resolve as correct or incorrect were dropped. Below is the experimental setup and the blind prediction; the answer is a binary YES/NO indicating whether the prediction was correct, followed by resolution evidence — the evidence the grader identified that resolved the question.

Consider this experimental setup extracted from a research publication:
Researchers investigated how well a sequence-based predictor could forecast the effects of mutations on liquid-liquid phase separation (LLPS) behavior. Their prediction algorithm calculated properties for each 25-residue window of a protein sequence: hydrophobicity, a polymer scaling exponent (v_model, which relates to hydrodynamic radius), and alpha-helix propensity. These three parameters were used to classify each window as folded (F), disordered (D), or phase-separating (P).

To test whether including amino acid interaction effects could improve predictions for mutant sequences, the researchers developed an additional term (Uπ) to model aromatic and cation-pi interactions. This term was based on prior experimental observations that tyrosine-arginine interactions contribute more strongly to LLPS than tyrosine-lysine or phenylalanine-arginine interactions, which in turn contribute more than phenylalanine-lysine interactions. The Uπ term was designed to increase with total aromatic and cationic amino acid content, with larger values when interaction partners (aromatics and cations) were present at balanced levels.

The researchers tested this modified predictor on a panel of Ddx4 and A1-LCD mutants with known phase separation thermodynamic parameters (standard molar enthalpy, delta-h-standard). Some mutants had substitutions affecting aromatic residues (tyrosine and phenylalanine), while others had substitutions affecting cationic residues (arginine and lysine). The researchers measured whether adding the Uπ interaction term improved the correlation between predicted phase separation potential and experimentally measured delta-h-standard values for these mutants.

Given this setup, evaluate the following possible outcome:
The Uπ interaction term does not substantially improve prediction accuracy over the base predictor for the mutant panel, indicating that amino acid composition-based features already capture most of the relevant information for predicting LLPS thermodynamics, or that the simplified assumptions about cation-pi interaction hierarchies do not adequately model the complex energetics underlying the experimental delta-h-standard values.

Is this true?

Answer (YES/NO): NO